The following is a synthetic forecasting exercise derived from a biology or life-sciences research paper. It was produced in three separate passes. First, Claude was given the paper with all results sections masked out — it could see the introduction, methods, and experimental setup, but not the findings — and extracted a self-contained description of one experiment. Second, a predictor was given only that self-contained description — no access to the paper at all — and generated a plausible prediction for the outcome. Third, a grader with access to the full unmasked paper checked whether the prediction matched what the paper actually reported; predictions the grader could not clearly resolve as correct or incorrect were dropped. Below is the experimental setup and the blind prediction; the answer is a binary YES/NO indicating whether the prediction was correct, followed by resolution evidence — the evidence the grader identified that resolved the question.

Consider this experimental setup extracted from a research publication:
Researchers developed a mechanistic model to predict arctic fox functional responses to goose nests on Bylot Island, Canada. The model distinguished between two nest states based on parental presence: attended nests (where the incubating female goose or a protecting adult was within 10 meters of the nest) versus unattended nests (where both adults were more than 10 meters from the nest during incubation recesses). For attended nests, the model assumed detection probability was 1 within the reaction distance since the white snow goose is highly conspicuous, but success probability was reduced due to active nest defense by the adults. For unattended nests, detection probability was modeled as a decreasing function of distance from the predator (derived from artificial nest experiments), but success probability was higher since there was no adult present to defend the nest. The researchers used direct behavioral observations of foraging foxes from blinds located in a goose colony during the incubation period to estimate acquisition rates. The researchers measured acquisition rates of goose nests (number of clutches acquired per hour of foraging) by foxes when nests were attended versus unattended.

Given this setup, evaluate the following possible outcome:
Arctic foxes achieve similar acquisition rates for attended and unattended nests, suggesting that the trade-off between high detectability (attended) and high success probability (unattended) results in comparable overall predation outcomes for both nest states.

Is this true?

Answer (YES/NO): NO